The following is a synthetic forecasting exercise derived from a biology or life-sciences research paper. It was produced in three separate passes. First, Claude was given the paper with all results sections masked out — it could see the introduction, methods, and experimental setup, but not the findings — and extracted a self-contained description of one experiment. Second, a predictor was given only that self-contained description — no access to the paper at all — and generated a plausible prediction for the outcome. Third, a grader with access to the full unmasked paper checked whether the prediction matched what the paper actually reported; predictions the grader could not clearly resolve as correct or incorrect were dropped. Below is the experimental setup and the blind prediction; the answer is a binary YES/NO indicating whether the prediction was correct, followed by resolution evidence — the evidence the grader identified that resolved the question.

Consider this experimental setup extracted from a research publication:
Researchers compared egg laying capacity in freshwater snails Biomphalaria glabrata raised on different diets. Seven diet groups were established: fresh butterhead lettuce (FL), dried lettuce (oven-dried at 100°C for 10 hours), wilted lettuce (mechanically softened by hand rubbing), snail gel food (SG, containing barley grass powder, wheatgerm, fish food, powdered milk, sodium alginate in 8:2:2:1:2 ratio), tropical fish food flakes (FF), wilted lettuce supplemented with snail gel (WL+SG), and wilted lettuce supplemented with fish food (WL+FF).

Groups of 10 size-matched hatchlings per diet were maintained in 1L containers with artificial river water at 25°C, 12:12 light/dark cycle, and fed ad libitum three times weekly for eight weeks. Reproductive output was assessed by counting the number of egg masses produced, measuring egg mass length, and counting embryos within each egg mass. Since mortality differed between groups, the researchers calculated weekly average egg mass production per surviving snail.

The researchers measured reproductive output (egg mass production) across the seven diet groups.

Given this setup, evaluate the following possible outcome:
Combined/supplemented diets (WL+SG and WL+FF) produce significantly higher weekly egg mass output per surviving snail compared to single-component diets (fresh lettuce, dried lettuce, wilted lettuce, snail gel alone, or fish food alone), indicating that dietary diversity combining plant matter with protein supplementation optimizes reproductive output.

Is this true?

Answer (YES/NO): NO